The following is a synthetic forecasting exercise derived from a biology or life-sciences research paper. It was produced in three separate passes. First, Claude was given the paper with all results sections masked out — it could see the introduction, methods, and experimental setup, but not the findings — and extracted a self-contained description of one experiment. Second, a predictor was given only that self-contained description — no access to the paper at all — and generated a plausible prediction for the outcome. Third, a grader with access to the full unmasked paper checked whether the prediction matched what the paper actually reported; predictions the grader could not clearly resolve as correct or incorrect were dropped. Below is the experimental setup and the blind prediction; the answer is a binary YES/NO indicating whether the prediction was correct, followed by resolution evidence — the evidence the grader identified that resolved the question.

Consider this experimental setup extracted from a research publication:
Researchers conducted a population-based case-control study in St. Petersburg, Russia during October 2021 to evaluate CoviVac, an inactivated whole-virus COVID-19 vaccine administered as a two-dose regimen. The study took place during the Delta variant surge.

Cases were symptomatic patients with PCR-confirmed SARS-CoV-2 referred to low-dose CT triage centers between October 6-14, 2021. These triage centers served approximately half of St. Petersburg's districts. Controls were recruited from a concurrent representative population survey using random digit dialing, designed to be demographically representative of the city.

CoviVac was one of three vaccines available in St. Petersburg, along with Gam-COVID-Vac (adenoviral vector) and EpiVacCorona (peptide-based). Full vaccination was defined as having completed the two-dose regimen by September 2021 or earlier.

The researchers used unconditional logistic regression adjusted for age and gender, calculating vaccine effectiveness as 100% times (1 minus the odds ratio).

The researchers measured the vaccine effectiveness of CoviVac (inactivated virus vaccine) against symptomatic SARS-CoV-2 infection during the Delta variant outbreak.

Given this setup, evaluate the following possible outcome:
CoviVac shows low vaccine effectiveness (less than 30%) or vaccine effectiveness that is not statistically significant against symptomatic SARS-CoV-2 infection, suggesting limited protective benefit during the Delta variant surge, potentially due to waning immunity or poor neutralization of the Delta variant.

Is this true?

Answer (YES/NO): NO